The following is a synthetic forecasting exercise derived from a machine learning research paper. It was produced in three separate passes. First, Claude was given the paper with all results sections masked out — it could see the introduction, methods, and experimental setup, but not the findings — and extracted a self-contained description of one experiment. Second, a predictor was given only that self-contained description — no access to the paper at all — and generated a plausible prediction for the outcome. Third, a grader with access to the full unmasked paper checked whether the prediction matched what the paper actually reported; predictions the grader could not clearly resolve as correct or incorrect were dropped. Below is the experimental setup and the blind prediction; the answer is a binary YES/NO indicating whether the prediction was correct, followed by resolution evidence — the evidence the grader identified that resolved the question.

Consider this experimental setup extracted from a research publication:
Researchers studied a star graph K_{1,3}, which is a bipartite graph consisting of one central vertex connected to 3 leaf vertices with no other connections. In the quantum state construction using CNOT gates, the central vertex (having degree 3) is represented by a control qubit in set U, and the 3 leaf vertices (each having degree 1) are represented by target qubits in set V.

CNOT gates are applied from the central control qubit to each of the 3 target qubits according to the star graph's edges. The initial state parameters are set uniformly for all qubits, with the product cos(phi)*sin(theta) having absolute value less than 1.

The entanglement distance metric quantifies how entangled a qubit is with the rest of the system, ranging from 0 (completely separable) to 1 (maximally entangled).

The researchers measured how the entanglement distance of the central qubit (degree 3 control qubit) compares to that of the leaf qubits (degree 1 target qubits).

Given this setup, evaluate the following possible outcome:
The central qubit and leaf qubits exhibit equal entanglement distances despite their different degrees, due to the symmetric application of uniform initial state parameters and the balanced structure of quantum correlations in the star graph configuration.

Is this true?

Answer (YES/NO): NO